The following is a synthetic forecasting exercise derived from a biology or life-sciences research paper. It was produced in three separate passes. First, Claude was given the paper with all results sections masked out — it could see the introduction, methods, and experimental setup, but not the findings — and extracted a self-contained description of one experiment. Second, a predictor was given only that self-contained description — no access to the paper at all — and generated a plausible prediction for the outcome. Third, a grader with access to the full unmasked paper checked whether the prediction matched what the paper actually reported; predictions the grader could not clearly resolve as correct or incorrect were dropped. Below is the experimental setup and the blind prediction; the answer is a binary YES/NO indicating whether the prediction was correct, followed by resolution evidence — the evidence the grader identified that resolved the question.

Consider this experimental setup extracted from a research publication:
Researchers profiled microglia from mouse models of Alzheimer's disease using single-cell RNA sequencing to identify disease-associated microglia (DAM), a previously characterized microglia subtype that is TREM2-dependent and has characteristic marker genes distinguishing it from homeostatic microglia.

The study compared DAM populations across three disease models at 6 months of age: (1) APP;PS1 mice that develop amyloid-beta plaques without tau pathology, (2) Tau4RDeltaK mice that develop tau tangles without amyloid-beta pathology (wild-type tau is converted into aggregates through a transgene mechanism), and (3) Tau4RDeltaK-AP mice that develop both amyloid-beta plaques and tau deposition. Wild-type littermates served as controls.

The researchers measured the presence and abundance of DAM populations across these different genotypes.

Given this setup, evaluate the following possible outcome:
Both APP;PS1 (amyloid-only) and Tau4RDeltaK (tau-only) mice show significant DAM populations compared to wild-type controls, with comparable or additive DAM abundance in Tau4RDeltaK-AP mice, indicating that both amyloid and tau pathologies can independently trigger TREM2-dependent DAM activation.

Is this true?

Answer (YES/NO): NO